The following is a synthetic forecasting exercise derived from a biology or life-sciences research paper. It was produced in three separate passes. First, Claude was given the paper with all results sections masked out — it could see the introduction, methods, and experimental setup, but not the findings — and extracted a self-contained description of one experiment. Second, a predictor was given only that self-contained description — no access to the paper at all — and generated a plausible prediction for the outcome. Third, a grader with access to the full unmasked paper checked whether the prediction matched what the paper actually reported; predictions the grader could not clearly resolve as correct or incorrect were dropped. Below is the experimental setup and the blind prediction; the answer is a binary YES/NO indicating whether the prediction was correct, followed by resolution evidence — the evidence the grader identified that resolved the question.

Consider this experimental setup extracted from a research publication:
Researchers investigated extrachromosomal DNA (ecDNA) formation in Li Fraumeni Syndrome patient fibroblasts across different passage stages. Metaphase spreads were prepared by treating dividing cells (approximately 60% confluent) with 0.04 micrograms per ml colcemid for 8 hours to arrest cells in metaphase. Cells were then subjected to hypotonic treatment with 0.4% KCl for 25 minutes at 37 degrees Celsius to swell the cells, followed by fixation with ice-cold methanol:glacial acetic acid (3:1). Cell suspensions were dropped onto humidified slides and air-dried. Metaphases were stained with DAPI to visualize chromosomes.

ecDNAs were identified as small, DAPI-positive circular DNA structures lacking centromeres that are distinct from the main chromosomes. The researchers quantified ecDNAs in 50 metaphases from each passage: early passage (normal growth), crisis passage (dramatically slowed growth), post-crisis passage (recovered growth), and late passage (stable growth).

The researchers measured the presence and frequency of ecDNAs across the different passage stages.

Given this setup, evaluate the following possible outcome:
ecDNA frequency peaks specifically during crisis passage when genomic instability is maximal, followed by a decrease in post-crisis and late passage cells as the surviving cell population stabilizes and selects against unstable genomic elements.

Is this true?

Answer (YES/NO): NO